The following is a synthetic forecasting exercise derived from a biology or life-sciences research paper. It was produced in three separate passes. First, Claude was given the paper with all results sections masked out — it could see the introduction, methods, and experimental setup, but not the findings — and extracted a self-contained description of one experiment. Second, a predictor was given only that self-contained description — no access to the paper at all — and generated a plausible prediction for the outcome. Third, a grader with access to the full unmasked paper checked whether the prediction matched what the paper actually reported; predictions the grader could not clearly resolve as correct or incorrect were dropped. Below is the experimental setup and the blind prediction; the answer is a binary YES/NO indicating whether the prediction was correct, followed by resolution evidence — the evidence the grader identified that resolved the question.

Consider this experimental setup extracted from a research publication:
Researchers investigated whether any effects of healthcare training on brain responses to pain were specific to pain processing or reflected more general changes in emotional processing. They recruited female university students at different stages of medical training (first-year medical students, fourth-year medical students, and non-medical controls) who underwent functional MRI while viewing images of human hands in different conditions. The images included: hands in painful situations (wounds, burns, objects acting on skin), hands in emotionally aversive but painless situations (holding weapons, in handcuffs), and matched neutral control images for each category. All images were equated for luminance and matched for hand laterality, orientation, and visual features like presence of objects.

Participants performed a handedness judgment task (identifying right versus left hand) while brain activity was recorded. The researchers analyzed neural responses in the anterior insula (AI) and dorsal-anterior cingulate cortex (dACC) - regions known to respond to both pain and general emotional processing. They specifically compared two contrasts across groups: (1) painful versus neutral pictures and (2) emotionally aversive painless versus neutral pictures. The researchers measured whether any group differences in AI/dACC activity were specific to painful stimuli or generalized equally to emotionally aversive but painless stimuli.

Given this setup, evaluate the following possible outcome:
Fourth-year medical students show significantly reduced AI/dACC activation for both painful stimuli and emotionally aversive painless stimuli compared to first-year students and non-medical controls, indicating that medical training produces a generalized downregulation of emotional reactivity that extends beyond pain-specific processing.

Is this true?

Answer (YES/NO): NO